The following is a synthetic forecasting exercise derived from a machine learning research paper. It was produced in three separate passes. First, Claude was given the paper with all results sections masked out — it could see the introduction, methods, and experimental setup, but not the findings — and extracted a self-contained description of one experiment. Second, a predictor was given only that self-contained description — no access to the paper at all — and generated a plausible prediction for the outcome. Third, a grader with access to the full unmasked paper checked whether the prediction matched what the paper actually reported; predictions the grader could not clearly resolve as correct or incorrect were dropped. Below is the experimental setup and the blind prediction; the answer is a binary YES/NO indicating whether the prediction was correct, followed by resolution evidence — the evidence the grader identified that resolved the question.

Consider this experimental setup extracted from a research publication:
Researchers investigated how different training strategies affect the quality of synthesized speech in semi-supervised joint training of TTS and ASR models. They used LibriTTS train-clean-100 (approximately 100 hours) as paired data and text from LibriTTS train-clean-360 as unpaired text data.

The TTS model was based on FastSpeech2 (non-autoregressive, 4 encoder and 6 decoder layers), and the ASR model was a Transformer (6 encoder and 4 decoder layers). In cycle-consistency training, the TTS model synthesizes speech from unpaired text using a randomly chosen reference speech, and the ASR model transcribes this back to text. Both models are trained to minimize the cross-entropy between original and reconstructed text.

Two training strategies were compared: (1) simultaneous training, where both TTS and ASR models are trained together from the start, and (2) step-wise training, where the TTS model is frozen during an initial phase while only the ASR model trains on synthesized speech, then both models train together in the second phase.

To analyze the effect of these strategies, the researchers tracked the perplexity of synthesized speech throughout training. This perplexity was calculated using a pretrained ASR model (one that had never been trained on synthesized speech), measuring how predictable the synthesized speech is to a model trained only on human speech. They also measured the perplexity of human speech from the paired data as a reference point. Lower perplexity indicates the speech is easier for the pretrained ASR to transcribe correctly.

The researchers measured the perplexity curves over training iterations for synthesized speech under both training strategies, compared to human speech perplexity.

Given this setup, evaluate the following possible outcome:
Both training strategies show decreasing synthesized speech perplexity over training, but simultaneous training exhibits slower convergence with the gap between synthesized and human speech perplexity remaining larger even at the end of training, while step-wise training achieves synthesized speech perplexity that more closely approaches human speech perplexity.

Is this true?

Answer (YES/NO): NO